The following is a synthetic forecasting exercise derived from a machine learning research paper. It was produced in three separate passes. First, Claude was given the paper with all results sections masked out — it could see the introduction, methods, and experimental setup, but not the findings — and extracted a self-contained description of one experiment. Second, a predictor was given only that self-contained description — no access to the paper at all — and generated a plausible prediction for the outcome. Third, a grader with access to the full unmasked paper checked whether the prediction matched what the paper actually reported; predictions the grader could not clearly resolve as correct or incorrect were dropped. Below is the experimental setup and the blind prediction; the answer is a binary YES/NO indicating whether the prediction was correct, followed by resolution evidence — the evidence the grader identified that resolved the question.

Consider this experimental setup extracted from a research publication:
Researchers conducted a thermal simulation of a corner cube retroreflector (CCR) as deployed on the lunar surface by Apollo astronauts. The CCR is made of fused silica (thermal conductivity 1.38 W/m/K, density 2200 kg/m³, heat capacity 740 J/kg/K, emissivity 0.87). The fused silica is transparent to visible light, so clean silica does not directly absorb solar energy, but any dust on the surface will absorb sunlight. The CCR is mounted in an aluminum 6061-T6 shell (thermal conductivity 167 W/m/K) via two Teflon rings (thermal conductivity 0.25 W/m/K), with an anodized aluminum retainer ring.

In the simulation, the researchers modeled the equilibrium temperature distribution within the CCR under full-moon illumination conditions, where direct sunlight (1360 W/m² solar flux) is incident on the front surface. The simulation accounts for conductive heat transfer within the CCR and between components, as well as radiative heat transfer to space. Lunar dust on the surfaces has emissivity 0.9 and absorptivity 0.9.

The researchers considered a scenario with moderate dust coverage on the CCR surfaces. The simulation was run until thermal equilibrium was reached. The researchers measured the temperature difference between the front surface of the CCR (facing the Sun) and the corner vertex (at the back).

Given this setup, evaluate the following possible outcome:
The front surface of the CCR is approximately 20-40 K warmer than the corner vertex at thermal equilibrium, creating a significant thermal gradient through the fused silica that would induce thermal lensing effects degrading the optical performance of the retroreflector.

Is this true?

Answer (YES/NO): NO